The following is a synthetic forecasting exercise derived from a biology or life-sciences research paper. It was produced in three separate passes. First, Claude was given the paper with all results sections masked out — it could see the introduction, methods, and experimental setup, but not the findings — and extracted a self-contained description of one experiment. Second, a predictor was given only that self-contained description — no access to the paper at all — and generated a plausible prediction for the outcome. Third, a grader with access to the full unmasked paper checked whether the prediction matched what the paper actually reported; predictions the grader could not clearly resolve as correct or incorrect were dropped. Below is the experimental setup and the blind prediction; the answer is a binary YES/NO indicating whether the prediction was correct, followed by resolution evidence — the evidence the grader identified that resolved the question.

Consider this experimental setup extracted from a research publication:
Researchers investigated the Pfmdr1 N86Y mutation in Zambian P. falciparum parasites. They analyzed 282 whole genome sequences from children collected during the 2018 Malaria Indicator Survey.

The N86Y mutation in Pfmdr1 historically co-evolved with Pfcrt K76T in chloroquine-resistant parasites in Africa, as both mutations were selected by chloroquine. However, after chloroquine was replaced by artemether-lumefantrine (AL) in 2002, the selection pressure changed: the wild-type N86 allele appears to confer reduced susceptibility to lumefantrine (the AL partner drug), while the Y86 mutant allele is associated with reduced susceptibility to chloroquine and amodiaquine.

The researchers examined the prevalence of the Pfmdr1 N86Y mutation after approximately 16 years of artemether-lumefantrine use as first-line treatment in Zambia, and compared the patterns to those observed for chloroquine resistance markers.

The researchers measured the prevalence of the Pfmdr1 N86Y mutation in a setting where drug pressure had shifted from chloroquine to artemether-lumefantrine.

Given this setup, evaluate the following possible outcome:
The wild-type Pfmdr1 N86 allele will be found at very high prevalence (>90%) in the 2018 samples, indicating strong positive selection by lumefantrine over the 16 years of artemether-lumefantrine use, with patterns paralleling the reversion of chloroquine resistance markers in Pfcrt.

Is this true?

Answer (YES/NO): YES